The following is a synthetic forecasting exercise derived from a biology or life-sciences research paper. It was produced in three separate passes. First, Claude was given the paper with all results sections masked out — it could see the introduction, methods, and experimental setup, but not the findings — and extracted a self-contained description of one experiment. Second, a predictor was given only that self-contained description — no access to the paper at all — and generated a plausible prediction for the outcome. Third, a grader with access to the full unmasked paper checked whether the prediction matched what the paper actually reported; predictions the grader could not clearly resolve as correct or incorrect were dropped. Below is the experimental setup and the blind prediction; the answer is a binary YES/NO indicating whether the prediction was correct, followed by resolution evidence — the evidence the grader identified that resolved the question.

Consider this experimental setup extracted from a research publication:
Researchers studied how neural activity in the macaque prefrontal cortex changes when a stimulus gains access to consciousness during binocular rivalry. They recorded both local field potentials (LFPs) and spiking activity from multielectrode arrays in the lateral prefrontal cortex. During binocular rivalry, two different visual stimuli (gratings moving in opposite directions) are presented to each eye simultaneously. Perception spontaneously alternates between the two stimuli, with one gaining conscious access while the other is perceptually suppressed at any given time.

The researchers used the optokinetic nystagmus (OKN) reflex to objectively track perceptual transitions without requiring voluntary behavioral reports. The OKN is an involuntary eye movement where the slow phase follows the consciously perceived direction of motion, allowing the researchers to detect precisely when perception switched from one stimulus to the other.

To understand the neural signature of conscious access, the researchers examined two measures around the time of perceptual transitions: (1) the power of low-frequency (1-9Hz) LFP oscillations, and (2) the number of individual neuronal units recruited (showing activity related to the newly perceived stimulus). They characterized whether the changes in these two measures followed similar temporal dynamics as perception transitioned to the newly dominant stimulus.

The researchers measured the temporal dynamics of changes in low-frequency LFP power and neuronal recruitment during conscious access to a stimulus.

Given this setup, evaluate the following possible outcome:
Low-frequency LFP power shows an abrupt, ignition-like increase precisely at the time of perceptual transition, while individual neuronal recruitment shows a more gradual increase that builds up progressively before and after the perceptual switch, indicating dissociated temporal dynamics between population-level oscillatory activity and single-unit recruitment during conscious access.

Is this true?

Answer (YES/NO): NO